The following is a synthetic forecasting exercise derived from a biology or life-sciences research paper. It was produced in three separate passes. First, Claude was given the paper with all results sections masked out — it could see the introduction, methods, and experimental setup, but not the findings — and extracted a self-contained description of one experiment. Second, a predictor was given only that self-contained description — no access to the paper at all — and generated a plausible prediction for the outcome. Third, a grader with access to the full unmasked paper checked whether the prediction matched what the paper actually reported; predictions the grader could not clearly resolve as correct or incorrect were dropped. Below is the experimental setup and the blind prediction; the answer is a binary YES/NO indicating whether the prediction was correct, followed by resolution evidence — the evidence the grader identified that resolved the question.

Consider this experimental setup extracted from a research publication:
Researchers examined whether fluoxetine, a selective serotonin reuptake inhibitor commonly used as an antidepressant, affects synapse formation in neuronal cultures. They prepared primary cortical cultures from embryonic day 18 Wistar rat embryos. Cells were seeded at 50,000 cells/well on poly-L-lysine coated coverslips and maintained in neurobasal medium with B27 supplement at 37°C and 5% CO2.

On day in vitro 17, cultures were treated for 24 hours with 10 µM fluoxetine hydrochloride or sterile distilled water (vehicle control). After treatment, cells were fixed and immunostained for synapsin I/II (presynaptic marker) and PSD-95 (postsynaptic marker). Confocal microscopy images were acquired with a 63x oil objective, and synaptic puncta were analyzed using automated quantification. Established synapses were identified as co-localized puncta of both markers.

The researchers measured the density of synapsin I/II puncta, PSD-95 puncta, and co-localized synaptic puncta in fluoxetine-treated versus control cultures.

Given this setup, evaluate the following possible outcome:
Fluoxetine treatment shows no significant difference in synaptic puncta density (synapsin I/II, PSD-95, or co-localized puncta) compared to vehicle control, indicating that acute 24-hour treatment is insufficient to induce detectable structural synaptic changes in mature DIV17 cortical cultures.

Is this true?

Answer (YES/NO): YES